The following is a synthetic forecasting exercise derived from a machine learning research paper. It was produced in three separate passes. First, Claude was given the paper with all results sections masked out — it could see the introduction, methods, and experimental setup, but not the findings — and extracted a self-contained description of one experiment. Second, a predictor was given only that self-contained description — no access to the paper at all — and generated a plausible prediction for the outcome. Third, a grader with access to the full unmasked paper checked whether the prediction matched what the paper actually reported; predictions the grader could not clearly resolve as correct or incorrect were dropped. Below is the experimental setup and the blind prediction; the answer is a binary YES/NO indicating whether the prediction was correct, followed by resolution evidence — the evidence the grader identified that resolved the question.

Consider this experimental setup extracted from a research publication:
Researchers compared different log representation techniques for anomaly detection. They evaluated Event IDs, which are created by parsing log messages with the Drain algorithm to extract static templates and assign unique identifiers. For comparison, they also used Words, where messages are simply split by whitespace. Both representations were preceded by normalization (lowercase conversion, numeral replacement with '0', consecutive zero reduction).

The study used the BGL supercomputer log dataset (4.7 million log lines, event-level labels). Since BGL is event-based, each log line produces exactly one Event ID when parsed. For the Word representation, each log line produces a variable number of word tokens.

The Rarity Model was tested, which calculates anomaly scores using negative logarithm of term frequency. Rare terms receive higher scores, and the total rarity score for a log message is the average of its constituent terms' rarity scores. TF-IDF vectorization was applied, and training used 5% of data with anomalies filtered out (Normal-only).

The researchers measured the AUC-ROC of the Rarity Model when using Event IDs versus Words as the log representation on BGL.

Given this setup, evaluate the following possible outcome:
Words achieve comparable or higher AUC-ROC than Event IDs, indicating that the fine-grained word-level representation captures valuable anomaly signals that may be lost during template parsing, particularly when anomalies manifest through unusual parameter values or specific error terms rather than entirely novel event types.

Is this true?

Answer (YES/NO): YES